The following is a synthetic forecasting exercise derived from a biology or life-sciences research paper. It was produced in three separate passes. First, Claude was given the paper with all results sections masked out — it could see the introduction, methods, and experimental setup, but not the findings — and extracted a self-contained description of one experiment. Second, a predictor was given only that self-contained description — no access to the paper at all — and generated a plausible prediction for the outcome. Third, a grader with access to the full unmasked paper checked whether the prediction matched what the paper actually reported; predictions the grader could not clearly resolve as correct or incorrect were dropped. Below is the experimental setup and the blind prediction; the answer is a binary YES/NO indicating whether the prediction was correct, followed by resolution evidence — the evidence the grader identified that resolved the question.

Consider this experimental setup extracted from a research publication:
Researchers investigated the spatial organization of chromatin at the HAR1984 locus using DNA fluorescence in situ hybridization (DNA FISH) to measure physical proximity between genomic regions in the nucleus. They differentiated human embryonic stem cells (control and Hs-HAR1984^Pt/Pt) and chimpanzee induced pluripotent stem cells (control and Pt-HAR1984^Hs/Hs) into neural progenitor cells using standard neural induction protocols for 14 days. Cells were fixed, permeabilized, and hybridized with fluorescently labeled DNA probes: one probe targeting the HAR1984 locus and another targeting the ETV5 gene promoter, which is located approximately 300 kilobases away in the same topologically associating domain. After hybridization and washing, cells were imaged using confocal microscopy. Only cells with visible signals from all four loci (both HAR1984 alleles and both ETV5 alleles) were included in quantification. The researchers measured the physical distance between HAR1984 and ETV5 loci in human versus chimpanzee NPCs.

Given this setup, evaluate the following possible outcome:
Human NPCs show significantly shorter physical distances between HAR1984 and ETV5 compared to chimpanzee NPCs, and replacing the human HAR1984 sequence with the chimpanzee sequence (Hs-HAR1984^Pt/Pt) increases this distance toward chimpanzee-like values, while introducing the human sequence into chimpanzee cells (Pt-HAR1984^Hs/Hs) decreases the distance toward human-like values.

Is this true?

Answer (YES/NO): YES